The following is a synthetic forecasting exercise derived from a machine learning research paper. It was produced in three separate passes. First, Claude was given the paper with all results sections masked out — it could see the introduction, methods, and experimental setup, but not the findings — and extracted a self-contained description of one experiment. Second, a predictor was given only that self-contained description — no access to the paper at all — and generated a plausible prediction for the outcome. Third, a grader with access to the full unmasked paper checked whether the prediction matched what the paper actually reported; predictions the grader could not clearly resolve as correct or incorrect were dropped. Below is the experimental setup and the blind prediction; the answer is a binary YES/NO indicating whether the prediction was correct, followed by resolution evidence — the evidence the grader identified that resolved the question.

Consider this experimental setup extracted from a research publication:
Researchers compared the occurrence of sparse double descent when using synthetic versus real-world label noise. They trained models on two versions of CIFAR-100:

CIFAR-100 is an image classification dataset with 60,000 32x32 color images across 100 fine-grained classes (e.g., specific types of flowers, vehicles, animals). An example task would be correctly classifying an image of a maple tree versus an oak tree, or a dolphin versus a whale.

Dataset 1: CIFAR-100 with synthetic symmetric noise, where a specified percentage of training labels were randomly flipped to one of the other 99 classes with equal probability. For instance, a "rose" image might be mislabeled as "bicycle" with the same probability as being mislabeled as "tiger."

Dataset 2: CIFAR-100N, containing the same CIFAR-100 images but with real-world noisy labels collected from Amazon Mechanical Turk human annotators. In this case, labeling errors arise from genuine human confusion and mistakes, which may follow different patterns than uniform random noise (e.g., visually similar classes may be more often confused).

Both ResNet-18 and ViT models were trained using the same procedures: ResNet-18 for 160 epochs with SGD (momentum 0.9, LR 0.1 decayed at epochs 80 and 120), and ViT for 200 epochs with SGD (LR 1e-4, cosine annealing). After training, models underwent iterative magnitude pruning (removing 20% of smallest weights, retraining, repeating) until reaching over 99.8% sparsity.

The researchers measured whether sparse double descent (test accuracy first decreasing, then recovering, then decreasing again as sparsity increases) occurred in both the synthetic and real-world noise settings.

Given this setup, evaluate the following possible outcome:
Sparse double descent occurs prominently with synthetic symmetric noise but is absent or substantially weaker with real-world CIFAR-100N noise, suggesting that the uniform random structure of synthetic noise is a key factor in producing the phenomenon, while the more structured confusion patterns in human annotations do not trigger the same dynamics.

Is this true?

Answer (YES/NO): NO